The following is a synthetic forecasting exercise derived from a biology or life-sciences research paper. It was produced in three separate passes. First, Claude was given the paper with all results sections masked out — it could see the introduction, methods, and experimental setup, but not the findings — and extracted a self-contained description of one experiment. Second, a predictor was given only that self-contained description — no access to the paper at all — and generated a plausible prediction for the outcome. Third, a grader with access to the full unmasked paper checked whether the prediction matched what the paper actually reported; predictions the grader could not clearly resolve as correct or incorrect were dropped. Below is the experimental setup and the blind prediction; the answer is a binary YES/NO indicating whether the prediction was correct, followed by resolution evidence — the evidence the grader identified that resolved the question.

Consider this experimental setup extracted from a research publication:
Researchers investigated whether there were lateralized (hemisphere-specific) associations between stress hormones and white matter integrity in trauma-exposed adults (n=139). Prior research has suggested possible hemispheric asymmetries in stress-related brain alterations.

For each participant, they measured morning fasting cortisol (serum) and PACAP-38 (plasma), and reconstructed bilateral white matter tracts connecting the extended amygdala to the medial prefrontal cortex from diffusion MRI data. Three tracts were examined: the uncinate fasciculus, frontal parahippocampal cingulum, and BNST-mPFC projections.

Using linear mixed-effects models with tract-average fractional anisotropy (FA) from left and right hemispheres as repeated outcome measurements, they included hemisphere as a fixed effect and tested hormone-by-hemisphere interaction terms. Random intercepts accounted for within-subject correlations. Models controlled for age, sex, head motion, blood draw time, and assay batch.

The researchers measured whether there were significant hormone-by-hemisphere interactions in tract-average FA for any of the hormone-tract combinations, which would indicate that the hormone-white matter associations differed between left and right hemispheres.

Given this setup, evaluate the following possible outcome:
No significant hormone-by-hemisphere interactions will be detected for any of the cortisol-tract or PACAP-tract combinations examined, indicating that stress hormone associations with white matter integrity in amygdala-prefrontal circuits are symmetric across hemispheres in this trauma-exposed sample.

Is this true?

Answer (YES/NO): YES